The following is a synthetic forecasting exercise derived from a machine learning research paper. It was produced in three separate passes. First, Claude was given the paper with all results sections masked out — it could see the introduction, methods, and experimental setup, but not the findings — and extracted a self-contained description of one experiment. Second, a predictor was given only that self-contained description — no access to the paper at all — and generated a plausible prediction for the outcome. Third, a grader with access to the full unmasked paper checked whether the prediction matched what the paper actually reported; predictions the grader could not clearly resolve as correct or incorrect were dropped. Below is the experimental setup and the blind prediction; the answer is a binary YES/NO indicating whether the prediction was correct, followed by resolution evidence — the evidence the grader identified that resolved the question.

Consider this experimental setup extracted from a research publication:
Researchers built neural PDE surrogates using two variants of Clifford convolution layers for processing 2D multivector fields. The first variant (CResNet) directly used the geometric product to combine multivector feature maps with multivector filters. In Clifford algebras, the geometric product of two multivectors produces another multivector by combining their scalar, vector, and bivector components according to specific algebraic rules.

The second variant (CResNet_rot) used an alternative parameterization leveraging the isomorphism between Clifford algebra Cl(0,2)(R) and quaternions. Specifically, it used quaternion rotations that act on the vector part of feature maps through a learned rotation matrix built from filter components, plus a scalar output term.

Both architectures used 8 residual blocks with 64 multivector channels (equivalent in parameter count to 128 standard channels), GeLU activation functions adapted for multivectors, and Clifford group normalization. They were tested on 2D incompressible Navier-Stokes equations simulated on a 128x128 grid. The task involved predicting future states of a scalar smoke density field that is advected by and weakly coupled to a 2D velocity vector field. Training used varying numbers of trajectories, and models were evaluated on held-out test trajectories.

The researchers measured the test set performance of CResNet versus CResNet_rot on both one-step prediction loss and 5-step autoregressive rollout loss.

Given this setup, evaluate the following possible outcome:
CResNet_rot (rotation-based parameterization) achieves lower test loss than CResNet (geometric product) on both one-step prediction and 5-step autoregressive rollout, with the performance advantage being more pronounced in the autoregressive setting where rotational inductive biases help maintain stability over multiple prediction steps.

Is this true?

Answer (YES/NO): NO